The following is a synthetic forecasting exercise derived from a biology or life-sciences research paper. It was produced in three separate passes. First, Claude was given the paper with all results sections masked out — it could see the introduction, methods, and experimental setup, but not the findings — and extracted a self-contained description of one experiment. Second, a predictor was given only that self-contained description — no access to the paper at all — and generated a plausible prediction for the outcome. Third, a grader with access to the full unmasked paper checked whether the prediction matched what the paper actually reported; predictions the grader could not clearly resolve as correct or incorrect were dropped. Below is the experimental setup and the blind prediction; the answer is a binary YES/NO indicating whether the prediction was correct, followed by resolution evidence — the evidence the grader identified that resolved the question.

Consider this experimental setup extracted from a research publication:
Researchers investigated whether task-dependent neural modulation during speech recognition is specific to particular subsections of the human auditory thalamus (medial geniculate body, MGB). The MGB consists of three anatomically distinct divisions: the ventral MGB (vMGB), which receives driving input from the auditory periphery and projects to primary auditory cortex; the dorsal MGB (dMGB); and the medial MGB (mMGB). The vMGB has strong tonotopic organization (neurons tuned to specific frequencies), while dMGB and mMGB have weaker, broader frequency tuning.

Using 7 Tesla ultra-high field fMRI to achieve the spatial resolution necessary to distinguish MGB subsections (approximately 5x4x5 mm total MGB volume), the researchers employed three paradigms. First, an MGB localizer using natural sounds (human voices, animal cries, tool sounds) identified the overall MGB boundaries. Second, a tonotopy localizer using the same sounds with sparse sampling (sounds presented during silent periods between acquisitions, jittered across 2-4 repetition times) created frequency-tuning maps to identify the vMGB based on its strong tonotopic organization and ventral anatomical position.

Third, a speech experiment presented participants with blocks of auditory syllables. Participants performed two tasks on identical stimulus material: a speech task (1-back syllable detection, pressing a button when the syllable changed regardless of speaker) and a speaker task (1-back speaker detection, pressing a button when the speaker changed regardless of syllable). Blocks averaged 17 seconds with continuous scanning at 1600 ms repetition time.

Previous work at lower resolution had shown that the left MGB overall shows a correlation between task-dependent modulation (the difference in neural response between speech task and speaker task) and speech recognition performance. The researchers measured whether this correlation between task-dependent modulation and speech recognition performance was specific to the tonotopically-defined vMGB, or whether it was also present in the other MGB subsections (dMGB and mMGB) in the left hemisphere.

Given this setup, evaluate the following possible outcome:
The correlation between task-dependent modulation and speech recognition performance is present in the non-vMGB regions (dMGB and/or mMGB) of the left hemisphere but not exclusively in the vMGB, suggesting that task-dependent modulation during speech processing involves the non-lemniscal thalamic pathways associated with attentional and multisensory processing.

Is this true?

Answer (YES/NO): NO